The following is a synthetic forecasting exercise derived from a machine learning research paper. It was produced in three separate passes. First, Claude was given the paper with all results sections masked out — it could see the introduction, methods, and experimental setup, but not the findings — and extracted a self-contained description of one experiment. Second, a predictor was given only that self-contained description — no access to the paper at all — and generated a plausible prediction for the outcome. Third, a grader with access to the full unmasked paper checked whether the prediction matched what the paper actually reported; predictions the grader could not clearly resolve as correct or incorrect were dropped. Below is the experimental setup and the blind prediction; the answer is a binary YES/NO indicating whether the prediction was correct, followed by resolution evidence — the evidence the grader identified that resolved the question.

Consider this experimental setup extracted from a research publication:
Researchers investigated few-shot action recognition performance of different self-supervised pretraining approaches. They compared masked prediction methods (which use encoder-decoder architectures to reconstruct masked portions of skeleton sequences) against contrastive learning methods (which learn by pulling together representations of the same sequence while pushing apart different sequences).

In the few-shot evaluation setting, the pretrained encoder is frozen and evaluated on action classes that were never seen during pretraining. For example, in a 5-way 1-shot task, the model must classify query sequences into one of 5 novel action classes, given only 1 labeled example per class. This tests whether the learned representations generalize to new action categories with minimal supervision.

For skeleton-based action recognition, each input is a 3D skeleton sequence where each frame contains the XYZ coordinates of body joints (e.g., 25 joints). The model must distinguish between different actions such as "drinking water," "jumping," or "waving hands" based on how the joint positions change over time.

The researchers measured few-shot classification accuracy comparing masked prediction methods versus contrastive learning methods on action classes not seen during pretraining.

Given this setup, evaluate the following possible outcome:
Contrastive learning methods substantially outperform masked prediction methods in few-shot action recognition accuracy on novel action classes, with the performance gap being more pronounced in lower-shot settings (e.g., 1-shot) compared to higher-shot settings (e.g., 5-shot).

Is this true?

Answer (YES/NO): NO